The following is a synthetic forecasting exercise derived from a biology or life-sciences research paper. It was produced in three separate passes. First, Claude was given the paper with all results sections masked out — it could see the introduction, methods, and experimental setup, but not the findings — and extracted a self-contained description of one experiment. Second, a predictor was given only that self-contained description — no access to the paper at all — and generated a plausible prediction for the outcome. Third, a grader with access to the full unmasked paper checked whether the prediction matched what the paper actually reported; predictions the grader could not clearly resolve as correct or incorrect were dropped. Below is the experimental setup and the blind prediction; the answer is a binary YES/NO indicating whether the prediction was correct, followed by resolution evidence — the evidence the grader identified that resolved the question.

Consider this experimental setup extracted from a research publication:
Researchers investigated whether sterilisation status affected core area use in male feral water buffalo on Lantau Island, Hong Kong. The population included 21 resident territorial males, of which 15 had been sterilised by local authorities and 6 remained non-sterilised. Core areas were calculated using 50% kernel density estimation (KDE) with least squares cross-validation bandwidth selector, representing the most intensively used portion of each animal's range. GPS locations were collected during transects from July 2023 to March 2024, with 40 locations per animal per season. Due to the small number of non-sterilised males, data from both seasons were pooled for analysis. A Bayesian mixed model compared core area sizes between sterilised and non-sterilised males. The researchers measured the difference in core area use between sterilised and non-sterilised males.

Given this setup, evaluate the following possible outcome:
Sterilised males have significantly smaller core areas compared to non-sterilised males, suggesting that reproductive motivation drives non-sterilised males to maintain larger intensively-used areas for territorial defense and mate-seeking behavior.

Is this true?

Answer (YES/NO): NO